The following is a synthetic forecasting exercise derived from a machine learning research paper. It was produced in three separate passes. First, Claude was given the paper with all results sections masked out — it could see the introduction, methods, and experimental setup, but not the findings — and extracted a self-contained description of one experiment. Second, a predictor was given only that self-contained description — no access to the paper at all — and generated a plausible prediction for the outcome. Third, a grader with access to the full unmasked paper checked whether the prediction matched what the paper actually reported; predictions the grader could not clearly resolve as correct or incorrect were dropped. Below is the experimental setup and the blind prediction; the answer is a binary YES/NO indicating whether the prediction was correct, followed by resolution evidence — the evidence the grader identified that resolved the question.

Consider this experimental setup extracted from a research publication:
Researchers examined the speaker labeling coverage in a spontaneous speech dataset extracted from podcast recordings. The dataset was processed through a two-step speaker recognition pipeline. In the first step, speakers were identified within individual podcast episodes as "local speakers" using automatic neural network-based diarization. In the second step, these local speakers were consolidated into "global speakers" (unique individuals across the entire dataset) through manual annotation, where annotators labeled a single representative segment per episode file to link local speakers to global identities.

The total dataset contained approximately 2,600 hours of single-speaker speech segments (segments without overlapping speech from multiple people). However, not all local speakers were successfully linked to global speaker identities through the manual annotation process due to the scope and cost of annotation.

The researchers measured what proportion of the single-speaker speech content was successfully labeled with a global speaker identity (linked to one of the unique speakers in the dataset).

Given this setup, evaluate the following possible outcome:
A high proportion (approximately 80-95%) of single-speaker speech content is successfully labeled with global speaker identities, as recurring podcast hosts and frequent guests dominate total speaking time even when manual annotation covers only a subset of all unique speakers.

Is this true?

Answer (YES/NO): NO